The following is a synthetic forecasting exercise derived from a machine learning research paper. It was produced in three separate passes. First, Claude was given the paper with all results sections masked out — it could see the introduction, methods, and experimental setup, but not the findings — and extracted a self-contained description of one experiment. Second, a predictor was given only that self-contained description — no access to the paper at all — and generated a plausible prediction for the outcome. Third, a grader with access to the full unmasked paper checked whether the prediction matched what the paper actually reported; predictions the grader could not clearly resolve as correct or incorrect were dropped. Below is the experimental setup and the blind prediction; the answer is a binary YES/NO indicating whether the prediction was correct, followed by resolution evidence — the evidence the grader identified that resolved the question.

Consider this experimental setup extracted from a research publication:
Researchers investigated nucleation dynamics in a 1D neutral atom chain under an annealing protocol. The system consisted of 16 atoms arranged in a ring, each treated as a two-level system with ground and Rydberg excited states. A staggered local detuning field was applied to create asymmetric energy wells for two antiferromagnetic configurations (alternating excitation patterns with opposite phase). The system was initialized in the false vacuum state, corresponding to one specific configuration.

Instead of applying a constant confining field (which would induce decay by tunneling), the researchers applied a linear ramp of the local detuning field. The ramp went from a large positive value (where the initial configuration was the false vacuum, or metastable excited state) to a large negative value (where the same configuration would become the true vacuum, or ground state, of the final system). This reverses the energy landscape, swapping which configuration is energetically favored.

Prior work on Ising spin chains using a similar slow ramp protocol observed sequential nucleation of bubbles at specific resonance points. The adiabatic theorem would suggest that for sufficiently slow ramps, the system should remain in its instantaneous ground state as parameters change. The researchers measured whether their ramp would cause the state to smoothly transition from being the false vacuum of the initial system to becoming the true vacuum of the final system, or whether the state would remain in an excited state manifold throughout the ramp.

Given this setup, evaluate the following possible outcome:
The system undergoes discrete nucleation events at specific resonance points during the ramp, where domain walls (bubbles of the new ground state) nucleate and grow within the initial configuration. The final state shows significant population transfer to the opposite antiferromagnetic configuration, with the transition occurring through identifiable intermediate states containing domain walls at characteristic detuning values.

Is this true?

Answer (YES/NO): NO